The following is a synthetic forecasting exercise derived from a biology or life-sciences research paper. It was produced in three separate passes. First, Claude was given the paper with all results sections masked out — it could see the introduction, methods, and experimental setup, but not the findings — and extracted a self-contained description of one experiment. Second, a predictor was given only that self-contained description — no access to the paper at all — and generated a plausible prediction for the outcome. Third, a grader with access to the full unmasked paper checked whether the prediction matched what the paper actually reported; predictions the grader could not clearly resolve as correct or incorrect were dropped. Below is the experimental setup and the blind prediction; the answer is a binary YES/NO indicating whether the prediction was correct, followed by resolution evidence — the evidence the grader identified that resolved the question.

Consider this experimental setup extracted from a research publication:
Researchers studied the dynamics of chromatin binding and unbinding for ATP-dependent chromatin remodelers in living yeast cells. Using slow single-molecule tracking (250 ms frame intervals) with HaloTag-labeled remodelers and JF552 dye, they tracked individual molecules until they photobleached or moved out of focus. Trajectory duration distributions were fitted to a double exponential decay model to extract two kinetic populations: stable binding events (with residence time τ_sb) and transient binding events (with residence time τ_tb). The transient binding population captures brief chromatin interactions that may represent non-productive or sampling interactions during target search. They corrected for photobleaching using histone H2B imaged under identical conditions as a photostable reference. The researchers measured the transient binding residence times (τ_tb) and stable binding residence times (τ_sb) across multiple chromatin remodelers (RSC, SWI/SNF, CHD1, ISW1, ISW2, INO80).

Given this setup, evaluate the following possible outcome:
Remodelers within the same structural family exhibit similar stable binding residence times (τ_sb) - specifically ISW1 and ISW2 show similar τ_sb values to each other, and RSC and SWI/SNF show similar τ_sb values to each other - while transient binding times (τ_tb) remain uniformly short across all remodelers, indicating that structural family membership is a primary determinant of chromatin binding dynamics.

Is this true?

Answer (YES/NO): NO